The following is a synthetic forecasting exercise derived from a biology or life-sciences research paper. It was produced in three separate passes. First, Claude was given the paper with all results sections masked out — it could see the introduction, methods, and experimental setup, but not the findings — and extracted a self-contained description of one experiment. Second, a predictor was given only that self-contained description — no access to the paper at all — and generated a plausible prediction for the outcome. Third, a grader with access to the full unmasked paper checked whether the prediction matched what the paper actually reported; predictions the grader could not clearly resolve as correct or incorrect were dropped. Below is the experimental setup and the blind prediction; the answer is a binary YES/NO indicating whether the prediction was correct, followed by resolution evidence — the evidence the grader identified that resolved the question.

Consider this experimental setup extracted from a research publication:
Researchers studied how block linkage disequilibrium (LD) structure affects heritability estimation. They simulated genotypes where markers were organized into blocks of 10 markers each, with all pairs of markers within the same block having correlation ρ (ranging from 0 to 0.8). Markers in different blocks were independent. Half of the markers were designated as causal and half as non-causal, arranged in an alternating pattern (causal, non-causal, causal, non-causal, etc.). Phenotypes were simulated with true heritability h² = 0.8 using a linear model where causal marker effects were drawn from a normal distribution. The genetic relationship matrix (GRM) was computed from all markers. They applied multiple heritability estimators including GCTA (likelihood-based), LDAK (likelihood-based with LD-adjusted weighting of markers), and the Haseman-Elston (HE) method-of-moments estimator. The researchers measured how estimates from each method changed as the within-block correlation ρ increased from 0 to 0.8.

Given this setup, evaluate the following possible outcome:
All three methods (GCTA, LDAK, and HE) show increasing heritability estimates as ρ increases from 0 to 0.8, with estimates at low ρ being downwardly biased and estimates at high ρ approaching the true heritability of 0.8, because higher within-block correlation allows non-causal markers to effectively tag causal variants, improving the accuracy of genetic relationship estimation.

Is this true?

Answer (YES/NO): NO